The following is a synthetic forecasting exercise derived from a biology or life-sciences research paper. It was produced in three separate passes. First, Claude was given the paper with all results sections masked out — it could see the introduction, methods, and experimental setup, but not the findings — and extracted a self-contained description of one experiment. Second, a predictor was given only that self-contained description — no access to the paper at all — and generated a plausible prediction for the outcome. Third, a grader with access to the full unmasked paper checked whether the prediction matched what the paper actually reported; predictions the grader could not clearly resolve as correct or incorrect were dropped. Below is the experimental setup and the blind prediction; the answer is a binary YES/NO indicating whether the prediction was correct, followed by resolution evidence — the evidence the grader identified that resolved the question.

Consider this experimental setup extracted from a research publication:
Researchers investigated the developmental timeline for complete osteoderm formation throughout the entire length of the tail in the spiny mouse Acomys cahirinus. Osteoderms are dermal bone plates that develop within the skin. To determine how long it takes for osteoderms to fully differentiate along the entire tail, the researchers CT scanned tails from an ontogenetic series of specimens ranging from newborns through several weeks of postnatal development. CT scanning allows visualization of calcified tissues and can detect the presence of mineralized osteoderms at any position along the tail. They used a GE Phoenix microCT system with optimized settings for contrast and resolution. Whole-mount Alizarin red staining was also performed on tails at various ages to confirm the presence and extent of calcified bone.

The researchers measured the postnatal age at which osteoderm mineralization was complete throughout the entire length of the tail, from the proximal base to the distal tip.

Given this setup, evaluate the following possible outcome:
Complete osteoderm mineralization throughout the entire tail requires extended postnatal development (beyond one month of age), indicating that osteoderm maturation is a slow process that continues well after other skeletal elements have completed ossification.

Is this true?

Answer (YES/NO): YES